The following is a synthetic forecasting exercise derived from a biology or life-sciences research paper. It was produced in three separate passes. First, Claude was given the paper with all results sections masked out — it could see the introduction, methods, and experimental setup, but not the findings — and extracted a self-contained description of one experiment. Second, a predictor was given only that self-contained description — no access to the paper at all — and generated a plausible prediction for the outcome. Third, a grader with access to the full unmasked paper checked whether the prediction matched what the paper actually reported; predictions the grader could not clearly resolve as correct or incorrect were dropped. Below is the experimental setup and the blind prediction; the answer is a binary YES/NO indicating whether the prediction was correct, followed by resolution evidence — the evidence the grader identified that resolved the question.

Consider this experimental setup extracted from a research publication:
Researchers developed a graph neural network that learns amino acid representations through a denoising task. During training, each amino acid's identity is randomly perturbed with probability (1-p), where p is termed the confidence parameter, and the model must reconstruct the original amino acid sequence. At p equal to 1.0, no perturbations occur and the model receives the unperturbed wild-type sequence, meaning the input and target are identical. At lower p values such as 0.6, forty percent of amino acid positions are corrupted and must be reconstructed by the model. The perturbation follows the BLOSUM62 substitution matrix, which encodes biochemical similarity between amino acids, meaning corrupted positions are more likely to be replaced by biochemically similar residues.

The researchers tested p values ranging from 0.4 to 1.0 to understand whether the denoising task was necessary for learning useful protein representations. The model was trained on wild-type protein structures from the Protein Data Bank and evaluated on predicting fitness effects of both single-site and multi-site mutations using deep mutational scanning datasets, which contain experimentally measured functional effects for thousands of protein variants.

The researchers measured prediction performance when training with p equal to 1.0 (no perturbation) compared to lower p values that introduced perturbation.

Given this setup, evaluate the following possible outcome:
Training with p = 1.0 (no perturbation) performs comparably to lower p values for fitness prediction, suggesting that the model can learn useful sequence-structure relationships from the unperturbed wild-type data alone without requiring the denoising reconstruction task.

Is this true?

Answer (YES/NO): NO